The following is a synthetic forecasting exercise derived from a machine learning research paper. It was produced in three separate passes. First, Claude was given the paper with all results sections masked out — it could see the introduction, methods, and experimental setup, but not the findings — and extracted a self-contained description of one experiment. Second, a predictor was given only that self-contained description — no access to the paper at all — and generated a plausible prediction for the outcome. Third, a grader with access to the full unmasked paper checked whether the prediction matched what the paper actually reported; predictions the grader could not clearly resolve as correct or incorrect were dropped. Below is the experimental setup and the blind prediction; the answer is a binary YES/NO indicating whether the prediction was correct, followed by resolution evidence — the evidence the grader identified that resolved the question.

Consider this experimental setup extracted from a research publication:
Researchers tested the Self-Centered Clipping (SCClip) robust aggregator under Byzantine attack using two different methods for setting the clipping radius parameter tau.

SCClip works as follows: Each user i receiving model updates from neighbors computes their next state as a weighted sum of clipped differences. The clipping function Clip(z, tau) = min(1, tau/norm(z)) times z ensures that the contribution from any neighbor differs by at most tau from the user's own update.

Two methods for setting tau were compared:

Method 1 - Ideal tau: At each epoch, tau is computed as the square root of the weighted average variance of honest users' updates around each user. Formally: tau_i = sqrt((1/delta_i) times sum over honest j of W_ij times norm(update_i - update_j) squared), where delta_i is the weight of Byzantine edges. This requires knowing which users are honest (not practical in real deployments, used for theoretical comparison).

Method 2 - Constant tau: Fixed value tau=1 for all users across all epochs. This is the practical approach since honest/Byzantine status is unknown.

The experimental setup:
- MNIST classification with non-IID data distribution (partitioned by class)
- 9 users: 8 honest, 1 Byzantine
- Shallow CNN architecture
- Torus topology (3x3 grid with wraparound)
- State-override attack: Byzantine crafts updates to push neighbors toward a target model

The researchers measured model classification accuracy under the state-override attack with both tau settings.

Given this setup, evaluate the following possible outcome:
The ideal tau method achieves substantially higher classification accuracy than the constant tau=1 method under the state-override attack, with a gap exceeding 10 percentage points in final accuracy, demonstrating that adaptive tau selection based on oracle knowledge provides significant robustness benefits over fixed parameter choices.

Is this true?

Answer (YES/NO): NO